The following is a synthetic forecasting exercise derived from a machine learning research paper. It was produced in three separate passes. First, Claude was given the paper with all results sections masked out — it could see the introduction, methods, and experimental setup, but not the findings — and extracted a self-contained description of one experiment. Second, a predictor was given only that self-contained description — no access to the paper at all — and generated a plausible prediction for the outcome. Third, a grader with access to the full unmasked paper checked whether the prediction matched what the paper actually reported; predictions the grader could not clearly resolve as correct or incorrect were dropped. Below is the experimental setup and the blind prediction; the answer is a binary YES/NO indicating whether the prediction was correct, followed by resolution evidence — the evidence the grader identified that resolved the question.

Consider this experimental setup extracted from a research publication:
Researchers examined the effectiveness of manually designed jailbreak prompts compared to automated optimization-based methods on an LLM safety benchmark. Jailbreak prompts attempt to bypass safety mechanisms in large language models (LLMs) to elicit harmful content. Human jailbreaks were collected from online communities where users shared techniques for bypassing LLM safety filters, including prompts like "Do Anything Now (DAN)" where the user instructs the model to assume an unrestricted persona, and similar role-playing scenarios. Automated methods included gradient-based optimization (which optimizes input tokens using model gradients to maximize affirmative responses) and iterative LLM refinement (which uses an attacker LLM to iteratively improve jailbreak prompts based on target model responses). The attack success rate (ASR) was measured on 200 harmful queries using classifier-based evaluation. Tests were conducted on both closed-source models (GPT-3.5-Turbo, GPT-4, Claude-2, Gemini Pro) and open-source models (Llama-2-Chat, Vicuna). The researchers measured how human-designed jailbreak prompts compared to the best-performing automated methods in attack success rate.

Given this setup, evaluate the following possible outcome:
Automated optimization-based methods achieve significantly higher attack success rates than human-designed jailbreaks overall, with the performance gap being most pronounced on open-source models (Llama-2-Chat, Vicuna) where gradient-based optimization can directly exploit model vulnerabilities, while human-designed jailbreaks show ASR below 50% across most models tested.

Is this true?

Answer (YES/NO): NO